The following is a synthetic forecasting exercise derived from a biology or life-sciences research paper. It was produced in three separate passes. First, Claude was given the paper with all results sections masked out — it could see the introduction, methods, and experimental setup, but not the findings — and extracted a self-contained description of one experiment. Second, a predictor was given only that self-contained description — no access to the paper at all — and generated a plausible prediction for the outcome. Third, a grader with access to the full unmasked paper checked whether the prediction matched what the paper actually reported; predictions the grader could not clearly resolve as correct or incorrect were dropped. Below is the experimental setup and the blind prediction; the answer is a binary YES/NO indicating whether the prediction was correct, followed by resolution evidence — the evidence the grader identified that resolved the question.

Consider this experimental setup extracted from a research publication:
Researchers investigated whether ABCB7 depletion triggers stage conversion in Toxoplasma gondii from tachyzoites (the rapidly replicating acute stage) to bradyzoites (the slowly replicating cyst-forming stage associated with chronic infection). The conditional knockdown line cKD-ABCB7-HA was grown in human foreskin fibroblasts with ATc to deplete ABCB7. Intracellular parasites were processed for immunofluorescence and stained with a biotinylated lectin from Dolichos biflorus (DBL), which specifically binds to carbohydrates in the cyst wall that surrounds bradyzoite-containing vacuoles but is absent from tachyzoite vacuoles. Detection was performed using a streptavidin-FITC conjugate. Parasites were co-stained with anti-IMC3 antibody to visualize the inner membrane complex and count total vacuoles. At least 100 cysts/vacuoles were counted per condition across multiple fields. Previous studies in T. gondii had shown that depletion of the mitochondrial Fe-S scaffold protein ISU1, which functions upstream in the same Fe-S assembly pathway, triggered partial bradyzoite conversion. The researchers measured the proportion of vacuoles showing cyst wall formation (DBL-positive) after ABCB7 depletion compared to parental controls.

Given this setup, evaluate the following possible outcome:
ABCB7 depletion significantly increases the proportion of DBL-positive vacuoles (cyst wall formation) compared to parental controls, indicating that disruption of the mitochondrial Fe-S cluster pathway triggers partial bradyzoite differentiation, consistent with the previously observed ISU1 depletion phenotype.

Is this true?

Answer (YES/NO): YES